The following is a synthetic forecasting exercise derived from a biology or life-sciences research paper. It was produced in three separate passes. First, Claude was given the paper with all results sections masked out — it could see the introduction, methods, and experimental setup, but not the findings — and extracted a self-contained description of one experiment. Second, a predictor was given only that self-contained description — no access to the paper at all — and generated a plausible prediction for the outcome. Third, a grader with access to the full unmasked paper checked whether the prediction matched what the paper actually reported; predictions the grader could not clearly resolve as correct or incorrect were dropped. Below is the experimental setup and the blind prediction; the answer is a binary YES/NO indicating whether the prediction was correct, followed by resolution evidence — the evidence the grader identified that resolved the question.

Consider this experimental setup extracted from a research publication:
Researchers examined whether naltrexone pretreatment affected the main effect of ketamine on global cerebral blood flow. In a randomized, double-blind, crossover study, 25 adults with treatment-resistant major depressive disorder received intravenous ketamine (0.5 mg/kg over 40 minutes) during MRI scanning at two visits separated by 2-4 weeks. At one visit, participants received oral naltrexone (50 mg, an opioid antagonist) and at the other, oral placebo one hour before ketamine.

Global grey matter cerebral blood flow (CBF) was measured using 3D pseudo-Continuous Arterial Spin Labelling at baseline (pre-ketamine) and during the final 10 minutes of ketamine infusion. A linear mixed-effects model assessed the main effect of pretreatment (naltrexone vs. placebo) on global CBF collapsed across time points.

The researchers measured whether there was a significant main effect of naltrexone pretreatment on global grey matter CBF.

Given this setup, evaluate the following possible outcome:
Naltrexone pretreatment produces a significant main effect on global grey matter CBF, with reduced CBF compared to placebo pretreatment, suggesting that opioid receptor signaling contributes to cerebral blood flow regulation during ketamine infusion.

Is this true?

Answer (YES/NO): NO